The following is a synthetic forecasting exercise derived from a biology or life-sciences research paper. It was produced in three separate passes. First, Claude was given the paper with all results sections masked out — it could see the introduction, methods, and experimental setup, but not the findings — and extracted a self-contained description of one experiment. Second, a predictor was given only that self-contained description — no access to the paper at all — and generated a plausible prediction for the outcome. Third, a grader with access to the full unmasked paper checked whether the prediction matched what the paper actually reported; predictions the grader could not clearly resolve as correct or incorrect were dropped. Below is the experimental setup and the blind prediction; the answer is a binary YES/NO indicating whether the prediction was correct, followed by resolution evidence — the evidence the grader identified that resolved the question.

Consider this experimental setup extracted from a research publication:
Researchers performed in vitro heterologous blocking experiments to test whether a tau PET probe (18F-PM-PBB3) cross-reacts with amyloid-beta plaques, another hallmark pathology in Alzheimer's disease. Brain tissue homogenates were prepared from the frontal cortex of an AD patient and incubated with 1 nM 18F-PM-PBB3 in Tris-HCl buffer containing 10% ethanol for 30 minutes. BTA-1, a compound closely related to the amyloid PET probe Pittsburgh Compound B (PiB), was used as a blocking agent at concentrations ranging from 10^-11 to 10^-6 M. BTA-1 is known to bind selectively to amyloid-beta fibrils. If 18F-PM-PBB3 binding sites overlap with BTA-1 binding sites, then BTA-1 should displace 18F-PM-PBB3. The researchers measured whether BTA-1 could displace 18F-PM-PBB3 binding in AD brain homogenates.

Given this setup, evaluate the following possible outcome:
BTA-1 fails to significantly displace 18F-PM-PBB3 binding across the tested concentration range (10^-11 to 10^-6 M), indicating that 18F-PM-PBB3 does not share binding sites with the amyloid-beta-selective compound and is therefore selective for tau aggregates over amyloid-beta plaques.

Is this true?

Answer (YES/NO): NO